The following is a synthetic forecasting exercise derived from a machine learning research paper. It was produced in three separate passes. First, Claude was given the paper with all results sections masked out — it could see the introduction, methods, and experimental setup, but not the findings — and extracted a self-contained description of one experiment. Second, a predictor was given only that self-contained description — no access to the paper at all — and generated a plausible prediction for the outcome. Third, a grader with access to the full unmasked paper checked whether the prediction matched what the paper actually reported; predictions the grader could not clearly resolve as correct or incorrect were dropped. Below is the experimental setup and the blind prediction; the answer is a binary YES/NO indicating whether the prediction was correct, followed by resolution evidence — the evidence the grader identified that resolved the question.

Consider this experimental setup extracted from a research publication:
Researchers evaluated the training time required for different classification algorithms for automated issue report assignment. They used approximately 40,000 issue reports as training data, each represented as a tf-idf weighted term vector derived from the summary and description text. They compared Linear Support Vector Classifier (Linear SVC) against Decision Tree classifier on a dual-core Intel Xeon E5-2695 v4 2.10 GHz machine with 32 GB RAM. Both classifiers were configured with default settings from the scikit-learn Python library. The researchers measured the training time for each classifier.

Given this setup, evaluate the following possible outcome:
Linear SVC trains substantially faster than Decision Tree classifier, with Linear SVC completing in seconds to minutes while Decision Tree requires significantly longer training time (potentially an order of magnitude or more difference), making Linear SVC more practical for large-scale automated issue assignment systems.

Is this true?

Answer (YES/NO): YES